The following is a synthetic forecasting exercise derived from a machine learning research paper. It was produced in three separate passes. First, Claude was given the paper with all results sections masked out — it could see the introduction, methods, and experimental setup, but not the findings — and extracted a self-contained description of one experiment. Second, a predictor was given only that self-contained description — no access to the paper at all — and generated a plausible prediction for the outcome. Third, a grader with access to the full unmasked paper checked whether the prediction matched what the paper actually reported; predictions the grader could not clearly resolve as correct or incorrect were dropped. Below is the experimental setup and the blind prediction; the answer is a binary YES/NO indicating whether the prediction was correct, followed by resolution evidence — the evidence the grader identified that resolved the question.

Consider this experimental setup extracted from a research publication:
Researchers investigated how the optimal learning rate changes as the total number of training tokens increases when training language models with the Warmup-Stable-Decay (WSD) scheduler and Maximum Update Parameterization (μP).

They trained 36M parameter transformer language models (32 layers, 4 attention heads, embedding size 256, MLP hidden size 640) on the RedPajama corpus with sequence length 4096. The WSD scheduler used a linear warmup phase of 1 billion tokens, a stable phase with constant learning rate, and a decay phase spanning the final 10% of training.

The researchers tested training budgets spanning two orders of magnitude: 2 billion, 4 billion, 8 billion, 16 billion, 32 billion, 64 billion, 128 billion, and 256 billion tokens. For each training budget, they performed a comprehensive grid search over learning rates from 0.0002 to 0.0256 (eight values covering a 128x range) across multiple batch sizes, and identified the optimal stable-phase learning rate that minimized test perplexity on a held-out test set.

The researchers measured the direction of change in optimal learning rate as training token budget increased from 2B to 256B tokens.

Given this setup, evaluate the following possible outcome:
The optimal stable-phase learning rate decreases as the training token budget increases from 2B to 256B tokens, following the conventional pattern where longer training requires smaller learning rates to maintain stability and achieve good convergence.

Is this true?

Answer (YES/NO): YES